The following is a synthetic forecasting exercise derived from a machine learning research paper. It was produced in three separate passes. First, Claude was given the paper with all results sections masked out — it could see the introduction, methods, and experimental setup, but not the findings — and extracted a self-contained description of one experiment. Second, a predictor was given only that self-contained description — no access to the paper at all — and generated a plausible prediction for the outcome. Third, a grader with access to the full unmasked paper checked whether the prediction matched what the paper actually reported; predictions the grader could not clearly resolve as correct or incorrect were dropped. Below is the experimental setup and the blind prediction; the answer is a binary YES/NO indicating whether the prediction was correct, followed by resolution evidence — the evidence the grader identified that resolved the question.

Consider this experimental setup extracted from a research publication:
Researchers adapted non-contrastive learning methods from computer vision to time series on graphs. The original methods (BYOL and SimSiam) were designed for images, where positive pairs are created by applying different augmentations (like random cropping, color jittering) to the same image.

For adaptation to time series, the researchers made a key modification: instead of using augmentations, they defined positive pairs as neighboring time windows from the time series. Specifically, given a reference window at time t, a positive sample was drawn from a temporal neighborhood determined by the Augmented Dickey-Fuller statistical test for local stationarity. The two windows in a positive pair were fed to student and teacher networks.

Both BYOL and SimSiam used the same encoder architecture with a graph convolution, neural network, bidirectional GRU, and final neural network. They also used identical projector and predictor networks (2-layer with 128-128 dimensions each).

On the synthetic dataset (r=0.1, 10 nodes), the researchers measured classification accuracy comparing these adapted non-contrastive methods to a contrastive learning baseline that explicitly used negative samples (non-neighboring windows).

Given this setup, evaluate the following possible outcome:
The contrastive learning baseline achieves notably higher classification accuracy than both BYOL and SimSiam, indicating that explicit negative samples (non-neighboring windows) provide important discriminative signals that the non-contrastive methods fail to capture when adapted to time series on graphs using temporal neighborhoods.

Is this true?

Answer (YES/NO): YES